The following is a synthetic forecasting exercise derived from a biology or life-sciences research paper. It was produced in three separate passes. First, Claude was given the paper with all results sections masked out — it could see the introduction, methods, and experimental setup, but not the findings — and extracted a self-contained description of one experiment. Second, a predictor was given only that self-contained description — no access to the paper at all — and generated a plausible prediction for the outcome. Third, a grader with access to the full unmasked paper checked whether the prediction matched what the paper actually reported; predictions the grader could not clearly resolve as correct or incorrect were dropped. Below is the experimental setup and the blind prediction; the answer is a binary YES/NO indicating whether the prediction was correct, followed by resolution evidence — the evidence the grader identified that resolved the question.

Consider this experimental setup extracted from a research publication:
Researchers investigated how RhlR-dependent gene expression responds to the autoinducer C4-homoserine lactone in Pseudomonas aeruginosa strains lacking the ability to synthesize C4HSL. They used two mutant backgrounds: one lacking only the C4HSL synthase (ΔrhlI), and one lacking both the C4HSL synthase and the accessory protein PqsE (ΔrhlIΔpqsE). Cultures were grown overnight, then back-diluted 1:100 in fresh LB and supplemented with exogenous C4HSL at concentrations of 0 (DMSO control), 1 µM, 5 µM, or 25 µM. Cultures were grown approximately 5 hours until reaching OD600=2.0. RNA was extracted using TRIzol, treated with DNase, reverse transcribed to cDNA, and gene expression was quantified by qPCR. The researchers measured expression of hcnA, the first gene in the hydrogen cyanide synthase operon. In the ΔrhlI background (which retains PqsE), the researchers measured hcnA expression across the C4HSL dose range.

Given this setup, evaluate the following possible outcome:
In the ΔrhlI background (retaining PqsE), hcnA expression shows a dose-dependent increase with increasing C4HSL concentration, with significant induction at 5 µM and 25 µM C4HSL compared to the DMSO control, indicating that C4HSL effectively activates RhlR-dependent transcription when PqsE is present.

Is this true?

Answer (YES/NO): NO